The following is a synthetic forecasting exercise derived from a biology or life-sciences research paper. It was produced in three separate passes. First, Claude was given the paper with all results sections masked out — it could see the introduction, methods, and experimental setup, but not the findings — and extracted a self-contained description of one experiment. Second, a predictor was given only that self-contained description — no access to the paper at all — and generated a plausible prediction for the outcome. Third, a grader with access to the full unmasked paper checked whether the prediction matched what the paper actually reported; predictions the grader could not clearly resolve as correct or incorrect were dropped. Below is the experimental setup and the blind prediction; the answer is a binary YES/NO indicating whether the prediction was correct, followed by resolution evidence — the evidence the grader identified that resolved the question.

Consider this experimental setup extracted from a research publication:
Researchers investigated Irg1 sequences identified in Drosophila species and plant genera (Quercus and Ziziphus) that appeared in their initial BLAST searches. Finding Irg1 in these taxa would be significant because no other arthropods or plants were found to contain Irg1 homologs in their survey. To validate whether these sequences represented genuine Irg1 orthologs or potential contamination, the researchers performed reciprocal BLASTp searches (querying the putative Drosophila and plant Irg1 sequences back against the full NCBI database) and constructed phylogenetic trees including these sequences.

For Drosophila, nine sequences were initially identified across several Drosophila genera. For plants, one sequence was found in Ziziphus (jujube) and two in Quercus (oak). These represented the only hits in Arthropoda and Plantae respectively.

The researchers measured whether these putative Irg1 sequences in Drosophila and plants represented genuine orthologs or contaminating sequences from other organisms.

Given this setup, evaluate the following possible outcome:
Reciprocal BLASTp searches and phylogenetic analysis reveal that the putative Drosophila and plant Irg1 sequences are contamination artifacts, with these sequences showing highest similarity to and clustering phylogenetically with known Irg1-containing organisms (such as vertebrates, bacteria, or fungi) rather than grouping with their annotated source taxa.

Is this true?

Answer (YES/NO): YES